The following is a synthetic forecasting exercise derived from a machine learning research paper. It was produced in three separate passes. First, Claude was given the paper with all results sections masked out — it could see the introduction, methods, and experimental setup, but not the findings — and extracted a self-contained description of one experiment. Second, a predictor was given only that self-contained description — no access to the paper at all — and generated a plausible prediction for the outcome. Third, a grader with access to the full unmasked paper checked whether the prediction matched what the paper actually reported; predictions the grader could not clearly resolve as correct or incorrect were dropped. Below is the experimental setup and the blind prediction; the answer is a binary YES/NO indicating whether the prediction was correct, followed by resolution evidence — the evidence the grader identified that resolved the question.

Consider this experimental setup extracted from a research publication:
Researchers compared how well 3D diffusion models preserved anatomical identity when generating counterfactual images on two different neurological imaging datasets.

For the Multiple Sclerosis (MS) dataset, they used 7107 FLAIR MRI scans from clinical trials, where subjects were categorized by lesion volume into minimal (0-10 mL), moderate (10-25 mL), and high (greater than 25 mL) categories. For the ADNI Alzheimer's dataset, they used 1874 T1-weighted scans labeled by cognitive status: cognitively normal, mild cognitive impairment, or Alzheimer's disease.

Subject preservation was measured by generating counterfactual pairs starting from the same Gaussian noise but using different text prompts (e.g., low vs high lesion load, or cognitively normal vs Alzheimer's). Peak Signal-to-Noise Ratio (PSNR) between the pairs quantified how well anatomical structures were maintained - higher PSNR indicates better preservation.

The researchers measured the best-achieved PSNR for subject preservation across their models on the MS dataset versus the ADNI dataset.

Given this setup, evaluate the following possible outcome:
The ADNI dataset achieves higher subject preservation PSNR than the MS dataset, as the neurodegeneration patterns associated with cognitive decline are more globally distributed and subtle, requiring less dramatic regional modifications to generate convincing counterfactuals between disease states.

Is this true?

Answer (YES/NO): YES